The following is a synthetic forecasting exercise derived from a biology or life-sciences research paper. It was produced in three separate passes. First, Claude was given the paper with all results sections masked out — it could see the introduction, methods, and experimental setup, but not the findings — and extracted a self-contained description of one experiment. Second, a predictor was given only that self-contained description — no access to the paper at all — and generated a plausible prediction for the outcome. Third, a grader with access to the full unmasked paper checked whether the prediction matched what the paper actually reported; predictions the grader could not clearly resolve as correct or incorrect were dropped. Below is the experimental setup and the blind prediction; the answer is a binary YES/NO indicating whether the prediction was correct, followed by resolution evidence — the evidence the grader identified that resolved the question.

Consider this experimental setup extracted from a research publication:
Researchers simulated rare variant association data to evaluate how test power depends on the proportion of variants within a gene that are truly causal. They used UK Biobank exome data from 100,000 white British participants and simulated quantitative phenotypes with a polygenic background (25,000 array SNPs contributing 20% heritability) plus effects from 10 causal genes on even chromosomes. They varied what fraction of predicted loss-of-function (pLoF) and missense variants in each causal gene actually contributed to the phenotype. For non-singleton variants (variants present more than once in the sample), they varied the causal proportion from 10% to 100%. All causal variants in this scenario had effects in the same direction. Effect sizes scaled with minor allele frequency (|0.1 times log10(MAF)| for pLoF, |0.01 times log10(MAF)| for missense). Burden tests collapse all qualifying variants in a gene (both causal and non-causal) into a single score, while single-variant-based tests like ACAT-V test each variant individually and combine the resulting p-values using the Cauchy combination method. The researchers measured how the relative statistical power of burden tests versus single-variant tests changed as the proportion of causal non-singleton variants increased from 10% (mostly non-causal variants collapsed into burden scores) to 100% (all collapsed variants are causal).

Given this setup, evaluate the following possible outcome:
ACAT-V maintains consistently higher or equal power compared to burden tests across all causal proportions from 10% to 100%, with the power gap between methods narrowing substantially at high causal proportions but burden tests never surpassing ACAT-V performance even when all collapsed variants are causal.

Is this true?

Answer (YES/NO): NO